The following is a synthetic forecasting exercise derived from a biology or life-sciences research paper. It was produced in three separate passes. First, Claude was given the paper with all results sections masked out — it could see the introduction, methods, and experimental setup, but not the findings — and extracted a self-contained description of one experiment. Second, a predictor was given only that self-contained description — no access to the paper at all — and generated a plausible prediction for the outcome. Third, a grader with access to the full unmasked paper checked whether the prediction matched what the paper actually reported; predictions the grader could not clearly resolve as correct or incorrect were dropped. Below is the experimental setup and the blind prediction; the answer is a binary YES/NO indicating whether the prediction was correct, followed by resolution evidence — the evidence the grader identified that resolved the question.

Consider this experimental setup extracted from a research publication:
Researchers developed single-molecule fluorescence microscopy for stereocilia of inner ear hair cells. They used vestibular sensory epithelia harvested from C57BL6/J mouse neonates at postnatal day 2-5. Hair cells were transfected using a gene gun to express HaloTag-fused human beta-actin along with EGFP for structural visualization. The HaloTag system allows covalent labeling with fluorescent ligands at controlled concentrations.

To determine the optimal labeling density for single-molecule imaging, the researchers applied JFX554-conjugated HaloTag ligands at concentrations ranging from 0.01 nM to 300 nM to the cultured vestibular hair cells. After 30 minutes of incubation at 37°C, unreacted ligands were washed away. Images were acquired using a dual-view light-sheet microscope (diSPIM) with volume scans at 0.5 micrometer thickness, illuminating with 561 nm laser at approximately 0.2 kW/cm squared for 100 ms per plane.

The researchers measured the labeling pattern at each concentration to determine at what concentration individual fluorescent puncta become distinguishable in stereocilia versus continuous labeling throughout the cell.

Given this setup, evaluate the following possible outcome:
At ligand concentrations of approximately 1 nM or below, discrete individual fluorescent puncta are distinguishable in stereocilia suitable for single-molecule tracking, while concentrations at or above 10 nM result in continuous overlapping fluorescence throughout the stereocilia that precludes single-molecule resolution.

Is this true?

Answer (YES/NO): NO